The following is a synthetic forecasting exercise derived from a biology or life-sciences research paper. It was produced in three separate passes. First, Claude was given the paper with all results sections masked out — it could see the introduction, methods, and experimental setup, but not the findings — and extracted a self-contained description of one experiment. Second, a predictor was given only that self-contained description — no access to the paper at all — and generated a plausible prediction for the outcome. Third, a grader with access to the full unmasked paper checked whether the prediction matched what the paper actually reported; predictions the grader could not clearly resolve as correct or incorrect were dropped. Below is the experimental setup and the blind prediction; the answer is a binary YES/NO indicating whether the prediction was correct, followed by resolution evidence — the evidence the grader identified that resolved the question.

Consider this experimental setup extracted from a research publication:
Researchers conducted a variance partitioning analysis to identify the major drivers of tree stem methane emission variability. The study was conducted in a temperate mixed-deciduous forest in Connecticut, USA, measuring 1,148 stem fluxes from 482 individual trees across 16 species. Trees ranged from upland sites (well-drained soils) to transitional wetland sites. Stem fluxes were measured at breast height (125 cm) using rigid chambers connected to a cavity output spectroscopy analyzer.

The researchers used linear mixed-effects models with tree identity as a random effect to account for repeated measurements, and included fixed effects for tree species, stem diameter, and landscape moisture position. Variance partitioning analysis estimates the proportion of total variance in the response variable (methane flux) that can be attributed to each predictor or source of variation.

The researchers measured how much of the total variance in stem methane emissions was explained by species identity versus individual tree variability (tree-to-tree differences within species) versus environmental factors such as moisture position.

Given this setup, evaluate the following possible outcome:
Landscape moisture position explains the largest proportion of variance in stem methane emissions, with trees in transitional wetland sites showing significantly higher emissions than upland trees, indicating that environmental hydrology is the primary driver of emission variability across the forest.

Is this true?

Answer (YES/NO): NO